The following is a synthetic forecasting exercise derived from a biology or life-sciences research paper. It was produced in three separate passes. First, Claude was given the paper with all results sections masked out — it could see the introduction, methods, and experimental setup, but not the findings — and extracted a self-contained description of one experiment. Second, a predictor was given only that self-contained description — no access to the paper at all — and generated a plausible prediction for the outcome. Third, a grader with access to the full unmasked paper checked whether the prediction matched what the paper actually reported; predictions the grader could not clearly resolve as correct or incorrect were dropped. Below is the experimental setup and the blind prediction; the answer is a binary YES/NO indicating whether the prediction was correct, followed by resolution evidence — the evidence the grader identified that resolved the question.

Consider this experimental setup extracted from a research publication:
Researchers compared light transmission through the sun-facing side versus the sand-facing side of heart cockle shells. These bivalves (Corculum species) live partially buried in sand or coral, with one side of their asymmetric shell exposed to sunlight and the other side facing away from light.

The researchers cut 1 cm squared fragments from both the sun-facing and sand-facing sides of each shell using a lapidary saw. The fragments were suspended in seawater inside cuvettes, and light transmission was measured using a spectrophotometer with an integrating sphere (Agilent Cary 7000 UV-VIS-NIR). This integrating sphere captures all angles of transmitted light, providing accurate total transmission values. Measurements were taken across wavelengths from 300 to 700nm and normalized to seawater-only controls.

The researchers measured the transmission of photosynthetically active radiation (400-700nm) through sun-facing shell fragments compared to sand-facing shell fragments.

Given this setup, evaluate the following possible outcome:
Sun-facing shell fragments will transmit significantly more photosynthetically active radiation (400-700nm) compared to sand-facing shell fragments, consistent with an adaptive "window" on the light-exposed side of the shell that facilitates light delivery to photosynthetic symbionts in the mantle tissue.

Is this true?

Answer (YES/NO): YES